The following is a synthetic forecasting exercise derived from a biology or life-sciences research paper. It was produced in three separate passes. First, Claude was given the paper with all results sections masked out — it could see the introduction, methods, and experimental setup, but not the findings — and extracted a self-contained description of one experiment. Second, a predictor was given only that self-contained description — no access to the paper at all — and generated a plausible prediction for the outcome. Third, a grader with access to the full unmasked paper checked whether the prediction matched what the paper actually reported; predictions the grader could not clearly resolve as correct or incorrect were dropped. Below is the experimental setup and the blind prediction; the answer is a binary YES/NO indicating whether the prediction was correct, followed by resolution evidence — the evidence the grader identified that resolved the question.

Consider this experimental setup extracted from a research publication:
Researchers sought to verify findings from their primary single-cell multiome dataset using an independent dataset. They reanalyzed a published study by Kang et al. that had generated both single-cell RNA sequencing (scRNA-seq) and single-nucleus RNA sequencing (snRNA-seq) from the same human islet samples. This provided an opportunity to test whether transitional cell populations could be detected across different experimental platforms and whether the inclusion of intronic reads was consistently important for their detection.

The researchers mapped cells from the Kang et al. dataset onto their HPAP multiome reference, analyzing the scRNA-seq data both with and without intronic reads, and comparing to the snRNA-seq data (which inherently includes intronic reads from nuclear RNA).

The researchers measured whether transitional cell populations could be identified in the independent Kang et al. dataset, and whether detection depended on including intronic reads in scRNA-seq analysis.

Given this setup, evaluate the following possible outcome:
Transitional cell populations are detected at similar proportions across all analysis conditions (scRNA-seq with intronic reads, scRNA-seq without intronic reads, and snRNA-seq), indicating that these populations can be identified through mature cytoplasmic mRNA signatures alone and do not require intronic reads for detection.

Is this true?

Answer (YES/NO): NO